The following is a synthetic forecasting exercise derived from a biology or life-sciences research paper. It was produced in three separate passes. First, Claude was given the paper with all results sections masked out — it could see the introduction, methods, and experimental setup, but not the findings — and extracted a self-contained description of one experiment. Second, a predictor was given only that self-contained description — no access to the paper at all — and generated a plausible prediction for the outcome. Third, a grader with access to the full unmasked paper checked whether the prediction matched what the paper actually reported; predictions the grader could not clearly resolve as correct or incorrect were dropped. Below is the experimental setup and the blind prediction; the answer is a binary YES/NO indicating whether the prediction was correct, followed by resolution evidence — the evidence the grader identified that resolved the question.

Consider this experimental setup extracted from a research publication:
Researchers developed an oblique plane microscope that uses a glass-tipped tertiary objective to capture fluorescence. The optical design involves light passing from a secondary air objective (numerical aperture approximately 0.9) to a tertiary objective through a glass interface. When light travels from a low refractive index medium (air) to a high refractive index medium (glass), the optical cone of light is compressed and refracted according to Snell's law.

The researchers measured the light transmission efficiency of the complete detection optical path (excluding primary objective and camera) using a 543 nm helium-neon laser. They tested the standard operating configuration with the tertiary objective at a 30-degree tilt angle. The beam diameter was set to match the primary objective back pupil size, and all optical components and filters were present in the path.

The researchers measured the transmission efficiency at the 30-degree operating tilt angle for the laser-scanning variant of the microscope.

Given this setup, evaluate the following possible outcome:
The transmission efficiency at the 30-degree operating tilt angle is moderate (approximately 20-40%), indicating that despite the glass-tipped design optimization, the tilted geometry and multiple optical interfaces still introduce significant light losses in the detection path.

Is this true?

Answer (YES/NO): NO